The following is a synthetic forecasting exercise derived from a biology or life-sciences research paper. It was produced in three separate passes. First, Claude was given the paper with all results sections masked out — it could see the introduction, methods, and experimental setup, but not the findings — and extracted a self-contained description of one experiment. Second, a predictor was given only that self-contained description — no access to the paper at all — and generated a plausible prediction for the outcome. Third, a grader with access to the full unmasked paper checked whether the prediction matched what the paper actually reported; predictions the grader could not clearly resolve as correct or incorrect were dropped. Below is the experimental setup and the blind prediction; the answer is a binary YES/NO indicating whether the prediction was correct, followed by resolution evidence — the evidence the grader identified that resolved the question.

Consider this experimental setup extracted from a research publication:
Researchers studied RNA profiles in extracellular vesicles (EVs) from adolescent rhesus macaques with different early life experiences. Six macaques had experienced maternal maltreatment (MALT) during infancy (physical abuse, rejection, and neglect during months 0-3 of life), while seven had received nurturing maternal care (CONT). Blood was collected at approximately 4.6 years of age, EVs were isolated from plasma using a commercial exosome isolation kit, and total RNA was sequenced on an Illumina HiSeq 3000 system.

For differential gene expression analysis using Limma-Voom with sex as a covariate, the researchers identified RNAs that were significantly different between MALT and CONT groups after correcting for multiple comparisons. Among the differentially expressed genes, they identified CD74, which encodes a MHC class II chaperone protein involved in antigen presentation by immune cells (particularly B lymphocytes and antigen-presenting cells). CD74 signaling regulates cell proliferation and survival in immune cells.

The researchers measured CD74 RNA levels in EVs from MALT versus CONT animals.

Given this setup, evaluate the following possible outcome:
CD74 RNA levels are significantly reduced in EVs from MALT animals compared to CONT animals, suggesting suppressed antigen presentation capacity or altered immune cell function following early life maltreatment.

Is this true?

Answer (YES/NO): YES